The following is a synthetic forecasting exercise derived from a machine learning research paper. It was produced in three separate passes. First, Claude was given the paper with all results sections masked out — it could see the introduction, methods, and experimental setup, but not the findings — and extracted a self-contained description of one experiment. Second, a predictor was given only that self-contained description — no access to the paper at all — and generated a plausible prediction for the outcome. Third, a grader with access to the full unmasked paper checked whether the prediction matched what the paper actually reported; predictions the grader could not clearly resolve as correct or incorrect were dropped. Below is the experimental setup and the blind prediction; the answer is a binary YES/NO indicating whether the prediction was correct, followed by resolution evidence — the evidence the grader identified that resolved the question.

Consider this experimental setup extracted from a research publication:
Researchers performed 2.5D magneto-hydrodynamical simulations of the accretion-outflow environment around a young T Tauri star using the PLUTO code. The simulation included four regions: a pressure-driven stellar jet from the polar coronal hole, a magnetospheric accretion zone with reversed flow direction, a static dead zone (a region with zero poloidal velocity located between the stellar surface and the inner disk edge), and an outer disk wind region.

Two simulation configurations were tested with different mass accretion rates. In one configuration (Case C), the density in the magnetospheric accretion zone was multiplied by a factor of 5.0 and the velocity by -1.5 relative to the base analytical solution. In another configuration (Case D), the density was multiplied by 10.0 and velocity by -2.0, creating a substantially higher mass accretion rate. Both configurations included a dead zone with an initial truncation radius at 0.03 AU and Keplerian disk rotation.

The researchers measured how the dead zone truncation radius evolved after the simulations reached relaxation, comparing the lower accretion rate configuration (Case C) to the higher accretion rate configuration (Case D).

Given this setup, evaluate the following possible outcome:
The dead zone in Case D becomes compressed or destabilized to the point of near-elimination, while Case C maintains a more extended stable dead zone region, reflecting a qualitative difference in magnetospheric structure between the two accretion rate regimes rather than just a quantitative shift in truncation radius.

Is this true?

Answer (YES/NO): NO